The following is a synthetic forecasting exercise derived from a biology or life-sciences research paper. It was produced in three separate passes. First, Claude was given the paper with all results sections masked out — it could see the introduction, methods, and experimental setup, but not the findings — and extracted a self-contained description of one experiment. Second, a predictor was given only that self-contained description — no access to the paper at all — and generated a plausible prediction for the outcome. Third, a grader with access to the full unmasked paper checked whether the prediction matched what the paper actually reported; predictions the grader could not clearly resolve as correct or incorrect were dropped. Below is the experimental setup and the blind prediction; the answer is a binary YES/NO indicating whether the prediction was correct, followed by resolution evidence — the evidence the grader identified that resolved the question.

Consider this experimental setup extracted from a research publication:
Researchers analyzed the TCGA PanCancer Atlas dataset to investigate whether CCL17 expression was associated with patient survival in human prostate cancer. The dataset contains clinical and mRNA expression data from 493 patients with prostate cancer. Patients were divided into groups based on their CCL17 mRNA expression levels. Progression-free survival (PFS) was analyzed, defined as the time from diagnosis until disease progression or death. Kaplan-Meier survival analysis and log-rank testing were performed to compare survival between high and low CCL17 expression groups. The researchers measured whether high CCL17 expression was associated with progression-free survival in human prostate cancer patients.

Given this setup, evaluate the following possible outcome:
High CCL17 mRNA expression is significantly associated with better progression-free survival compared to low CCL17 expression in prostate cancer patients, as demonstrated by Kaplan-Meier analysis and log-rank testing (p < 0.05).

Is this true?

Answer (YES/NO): NO